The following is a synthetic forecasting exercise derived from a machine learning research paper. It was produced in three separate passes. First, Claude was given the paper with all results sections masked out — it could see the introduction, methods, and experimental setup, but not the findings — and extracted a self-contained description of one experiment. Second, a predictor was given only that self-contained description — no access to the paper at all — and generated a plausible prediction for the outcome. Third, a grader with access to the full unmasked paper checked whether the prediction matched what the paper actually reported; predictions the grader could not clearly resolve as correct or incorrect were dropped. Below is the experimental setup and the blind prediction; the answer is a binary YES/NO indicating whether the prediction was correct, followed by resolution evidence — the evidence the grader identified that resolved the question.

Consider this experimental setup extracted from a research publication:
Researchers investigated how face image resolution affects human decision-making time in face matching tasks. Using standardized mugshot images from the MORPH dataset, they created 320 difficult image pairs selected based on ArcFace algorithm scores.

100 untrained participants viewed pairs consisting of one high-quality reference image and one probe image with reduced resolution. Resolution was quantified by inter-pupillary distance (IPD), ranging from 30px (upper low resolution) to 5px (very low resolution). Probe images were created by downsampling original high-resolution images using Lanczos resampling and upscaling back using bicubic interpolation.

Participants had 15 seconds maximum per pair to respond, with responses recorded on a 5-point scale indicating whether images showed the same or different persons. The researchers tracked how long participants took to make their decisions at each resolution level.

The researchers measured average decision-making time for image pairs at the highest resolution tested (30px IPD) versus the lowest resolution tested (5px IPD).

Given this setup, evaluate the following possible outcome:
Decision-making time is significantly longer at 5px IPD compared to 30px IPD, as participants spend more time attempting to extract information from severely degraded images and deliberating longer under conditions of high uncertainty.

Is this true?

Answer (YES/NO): NO